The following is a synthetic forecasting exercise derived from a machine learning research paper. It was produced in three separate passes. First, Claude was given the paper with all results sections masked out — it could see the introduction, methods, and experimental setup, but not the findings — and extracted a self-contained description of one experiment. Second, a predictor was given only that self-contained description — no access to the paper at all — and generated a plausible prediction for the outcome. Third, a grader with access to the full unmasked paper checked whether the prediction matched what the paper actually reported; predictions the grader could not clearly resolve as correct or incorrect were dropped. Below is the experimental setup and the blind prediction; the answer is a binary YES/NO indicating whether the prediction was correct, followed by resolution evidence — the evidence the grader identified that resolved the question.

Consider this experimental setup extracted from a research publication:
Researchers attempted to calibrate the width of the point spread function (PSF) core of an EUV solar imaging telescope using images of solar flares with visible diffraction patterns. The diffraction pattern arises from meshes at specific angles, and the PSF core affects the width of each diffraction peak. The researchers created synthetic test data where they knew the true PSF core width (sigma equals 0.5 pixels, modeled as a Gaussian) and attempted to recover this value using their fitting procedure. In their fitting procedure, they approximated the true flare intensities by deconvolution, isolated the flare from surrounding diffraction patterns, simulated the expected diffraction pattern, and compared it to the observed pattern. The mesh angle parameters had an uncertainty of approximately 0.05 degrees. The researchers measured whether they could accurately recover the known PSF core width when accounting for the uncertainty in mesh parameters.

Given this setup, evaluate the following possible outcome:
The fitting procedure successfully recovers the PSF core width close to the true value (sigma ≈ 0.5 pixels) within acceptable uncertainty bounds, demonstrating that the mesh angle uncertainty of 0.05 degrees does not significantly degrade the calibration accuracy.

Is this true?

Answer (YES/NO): NO